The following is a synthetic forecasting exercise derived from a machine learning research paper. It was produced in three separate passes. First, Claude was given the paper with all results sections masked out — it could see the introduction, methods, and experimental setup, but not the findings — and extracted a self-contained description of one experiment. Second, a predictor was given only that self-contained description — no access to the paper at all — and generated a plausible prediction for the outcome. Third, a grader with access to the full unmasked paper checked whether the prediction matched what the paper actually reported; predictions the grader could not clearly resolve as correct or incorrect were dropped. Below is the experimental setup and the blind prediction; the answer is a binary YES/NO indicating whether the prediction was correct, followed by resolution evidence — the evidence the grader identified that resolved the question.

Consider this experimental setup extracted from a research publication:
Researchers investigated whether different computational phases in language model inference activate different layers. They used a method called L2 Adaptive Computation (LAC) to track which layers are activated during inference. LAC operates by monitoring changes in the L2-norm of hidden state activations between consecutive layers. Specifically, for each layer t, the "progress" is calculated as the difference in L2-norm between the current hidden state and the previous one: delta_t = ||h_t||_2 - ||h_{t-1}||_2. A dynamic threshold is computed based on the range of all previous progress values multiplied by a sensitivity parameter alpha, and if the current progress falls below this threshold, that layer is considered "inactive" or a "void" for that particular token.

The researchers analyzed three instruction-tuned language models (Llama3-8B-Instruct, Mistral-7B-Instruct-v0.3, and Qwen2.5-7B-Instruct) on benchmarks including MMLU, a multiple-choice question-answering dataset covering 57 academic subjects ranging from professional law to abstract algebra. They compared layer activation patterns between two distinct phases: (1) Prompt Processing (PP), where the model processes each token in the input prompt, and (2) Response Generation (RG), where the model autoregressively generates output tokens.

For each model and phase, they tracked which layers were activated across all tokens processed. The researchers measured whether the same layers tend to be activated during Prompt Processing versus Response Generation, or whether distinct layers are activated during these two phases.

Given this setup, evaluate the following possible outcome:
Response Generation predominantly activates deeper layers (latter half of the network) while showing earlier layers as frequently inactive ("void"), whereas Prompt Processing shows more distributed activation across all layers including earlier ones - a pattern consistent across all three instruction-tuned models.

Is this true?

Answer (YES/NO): NO